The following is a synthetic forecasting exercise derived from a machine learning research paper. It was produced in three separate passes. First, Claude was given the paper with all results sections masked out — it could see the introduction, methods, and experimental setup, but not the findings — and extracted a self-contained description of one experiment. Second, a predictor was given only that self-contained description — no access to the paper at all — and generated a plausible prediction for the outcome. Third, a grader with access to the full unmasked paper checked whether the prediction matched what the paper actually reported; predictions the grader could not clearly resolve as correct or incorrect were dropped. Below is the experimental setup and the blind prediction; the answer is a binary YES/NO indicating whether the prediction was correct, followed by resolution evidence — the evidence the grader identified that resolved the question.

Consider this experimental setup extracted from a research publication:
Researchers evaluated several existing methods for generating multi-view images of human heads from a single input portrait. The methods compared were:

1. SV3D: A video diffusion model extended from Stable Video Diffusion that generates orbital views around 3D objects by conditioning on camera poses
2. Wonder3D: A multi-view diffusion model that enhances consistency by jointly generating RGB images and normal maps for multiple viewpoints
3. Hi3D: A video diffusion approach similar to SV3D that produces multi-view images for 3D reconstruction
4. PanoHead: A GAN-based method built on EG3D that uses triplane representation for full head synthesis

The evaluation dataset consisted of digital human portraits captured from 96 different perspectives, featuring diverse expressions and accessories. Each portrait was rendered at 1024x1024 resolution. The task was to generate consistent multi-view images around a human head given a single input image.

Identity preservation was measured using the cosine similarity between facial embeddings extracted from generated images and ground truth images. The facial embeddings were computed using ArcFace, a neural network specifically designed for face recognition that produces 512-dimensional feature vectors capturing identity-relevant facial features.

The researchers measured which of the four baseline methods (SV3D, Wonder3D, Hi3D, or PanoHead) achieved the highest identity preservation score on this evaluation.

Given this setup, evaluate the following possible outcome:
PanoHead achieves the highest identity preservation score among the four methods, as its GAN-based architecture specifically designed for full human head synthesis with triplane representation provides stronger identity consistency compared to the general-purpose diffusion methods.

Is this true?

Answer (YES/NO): NO